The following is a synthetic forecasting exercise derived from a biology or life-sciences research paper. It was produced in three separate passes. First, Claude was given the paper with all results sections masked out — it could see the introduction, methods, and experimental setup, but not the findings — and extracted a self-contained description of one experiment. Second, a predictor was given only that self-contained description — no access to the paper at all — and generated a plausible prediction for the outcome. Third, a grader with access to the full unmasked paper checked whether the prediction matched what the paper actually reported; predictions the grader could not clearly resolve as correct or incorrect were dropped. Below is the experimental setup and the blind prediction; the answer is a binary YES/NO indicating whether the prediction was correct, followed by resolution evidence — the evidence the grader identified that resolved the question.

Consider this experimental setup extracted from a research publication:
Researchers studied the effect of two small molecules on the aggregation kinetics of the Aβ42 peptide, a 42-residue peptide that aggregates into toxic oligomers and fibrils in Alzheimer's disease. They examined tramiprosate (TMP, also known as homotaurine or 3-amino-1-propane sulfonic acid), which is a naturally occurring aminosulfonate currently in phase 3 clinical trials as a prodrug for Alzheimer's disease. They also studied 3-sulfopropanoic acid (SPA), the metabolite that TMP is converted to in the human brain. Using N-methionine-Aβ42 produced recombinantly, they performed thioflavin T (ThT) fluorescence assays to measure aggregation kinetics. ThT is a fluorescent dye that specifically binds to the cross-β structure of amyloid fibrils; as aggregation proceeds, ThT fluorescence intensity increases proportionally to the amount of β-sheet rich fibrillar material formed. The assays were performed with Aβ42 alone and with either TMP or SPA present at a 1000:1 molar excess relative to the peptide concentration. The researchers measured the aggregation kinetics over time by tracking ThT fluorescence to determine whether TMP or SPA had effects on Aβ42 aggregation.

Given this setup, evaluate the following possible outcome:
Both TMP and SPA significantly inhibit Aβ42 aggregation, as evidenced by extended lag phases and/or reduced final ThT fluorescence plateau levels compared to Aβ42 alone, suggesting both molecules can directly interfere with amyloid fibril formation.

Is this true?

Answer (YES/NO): NO